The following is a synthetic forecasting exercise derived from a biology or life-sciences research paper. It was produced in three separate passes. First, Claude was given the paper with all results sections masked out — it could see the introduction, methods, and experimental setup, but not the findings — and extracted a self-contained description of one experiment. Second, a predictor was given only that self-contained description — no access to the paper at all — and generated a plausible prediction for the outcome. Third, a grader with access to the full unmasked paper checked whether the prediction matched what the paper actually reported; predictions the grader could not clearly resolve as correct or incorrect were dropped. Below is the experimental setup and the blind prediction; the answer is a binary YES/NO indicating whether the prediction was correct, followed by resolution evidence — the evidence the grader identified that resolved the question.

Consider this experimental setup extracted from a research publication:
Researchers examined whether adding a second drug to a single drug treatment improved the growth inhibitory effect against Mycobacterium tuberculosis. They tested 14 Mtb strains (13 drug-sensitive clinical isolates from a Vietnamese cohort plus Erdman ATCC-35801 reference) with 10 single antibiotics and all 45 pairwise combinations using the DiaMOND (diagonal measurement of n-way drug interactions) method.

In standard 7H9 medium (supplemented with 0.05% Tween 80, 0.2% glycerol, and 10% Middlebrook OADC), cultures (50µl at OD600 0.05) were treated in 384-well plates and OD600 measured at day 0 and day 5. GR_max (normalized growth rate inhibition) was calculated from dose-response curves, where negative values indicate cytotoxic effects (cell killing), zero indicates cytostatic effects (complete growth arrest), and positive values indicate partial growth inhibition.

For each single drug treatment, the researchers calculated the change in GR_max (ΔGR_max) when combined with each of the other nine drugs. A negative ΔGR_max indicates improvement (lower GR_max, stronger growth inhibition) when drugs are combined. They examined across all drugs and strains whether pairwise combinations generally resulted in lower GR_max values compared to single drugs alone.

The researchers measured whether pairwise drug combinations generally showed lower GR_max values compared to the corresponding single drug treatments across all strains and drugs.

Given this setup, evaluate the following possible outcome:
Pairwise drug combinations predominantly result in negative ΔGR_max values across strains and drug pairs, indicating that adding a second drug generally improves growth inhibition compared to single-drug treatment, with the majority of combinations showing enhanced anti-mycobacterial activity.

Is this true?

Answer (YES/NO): YES